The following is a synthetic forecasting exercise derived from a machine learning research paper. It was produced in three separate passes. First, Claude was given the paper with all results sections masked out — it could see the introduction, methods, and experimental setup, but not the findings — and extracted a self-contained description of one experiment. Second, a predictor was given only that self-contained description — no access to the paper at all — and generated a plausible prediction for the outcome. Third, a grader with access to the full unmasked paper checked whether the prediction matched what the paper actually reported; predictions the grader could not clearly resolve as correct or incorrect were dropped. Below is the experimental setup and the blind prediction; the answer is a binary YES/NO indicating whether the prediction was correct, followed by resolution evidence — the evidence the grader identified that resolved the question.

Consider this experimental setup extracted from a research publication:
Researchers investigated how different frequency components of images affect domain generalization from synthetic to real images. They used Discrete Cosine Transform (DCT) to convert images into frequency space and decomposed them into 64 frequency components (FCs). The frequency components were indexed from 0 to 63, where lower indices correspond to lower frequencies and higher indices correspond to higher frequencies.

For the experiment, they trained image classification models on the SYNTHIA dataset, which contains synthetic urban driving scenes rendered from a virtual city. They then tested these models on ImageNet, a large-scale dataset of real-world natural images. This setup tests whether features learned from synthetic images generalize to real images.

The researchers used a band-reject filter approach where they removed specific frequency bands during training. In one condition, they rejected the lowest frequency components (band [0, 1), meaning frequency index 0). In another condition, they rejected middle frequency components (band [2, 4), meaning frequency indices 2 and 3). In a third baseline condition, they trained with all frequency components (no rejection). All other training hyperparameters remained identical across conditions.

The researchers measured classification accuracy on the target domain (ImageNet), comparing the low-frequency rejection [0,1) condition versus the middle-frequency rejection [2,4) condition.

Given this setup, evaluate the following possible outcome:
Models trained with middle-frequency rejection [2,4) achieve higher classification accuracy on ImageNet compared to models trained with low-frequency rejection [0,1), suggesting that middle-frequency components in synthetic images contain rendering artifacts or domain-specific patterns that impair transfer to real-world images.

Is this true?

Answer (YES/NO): NO